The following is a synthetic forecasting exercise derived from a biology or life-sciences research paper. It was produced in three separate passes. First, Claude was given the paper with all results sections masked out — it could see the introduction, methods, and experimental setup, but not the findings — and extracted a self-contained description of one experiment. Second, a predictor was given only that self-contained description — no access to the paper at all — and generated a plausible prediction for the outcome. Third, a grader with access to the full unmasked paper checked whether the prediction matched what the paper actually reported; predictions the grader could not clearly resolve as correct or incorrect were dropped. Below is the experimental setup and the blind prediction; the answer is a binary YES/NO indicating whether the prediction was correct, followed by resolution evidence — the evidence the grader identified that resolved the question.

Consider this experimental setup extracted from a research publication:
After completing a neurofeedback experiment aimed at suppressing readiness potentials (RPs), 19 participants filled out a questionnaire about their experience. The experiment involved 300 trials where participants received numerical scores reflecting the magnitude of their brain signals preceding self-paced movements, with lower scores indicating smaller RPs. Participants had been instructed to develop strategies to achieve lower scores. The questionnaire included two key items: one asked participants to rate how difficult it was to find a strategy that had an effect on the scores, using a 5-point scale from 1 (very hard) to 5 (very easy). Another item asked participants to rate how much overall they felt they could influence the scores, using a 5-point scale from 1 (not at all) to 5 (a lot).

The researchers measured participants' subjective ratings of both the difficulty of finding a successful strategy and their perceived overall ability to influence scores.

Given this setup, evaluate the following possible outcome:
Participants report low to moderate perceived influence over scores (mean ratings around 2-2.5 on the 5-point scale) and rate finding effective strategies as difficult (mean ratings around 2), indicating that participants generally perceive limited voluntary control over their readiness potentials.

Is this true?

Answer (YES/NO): NO